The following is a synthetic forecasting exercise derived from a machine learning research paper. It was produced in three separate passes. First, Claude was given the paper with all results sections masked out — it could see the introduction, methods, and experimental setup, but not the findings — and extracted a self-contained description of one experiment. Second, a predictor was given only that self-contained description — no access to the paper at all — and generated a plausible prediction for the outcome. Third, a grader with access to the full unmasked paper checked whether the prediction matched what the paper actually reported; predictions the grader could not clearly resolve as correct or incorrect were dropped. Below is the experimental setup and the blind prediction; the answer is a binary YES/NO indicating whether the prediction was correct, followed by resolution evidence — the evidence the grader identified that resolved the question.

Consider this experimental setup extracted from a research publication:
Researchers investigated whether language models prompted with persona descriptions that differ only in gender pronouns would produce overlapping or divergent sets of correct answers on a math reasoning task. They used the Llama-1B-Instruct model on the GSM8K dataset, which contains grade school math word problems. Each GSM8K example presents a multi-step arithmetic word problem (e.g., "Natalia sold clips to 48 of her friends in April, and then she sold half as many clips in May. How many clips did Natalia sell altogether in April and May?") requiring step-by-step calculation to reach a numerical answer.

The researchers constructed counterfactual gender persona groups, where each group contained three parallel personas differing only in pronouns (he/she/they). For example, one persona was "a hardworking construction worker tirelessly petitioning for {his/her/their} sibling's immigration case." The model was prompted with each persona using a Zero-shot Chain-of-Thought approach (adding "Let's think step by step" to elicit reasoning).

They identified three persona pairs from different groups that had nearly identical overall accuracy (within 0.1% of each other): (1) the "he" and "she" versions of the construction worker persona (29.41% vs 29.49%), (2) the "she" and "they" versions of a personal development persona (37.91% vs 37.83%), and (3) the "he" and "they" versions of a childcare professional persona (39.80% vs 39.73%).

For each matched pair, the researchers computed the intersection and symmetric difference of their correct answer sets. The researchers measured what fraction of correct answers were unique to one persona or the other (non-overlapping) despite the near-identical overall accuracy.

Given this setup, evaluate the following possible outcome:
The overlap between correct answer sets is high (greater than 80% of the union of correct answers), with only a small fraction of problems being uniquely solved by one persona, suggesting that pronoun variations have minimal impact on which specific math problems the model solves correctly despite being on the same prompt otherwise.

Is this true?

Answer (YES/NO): NO